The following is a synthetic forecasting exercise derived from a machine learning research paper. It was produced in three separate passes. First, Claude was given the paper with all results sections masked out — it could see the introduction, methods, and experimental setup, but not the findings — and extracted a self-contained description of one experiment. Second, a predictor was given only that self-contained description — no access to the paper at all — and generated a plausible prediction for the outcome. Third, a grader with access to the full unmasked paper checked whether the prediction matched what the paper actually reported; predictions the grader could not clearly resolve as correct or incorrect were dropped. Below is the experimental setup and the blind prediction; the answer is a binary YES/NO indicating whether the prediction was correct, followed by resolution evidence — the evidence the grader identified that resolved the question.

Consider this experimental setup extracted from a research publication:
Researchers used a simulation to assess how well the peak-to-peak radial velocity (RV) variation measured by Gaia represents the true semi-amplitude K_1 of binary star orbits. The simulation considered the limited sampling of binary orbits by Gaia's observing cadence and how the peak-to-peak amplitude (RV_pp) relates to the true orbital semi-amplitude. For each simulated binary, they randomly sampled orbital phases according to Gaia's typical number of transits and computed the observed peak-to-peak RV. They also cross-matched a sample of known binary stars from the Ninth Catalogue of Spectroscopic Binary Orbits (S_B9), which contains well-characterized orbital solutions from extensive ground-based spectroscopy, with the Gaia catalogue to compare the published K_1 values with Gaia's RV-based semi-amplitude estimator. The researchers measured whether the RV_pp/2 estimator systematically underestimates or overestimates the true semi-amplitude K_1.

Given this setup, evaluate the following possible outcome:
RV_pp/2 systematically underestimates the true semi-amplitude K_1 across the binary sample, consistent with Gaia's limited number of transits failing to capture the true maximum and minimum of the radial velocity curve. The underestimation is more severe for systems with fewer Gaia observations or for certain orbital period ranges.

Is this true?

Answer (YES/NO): YES